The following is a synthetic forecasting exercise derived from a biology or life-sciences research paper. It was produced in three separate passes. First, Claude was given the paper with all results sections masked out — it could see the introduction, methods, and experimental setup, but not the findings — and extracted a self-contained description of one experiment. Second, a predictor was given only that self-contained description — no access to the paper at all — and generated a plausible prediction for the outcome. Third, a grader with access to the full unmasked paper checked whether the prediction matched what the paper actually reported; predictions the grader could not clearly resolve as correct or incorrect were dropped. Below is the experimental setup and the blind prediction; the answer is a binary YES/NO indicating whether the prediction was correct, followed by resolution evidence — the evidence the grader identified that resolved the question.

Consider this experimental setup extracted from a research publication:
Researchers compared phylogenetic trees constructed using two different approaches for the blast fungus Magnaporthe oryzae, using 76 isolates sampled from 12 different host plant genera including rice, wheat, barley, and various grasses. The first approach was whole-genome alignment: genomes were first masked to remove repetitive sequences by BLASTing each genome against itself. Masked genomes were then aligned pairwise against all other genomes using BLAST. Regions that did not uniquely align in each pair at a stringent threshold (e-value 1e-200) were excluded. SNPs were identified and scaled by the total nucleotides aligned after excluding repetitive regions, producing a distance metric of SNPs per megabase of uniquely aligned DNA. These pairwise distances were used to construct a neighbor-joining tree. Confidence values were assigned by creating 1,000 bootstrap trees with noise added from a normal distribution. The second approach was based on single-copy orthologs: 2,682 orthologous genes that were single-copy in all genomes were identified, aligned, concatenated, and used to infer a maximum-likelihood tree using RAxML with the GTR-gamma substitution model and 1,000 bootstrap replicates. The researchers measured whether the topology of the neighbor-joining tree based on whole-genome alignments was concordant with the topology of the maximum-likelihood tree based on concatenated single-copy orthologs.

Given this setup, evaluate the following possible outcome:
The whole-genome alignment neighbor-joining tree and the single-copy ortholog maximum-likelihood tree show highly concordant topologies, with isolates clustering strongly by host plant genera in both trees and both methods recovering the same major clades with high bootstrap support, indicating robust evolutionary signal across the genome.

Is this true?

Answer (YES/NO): YES